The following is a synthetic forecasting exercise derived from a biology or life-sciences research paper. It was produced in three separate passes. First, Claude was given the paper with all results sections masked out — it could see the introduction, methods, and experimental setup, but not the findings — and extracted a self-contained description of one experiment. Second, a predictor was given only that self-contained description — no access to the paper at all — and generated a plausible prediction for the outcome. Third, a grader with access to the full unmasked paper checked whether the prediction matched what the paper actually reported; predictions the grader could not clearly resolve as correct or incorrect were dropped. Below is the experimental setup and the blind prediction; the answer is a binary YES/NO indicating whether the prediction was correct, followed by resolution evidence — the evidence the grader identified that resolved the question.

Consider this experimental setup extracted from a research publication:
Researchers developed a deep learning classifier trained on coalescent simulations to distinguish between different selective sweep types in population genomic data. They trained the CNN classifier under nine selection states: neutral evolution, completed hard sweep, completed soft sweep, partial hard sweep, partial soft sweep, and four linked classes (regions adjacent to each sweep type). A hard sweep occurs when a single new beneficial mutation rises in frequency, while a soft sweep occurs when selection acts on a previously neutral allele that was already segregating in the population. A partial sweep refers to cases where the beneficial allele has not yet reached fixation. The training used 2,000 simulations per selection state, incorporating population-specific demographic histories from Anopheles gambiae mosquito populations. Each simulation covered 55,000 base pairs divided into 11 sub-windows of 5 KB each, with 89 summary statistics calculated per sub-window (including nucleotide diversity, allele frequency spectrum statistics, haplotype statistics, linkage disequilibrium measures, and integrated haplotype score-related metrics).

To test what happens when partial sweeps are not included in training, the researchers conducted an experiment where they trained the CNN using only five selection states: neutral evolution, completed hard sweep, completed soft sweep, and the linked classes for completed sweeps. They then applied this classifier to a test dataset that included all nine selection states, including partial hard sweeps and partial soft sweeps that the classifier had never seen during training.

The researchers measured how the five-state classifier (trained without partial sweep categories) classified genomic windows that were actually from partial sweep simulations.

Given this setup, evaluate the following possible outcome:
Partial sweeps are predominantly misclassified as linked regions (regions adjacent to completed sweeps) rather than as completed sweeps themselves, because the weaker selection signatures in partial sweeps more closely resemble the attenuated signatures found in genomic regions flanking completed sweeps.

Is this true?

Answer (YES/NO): NO